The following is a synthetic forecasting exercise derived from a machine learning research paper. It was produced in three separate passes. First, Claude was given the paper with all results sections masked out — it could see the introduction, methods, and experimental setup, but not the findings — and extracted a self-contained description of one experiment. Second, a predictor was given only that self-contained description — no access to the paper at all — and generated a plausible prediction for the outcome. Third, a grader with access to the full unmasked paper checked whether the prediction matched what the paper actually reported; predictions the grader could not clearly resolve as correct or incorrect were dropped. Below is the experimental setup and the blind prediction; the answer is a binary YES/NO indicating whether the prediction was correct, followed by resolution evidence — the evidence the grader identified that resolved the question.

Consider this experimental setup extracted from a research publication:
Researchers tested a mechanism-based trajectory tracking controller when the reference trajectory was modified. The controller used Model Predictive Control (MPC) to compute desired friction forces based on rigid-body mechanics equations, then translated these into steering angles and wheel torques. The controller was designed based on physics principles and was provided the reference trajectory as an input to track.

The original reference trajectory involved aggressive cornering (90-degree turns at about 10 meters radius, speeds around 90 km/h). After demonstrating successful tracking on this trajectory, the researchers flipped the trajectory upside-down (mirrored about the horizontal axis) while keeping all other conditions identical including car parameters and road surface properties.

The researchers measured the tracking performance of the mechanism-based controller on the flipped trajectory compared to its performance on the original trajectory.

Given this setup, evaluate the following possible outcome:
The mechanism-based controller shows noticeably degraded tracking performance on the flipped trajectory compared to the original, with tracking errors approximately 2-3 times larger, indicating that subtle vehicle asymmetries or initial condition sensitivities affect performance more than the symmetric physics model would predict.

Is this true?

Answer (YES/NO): NO